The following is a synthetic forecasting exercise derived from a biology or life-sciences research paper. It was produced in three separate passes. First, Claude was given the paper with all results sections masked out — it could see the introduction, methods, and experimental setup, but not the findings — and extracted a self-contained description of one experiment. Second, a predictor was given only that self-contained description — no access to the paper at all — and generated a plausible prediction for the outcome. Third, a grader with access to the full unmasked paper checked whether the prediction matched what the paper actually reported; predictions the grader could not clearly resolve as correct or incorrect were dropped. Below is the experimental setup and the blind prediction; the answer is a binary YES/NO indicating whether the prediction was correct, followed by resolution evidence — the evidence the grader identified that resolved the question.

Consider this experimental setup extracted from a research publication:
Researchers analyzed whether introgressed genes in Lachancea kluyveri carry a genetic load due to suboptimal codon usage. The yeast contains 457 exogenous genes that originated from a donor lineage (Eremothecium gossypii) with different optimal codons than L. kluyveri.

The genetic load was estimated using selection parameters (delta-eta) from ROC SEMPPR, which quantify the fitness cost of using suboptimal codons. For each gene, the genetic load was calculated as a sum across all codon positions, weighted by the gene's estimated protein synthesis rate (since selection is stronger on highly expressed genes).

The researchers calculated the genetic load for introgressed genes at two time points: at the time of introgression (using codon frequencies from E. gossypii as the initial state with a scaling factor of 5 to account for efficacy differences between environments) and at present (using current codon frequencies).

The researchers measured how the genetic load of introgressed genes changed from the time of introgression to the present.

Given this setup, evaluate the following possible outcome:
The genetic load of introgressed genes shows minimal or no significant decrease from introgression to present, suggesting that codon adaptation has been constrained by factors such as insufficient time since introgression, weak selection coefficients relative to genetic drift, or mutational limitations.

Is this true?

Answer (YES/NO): NO